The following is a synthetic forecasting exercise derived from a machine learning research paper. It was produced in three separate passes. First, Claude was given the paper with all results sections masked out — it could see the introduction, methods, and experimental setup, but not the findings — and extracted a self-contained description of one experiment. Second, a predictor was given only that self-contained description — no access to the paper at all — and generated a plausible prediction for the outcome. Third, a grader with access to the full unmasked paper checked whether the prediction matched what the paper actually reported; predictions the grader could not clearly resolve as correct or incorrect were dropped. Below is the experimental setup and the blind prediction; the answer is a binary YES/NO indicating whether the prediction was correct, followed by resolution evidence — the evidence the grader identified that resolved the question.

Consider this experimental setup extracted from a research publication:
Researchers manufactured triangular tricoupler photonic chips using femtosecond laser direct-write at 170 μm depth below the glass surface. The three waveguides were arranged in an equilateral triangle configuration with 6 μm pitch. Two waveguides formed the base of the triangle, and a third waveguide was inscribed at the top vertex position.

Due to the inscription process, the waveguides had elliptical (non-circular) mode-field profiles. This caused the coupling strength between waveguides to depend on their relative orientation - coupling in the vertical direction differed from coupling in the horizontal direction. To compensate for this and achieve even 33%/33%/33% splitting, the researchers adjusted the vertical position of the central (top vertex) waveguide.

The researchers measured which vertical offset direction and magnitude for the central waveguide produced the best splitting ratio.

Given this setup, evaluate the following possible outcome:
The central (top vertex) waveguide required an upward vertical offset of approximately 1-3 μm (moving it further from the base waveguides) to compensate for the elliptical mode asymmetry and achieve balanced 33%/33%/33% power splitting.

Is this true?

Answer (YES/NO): YES